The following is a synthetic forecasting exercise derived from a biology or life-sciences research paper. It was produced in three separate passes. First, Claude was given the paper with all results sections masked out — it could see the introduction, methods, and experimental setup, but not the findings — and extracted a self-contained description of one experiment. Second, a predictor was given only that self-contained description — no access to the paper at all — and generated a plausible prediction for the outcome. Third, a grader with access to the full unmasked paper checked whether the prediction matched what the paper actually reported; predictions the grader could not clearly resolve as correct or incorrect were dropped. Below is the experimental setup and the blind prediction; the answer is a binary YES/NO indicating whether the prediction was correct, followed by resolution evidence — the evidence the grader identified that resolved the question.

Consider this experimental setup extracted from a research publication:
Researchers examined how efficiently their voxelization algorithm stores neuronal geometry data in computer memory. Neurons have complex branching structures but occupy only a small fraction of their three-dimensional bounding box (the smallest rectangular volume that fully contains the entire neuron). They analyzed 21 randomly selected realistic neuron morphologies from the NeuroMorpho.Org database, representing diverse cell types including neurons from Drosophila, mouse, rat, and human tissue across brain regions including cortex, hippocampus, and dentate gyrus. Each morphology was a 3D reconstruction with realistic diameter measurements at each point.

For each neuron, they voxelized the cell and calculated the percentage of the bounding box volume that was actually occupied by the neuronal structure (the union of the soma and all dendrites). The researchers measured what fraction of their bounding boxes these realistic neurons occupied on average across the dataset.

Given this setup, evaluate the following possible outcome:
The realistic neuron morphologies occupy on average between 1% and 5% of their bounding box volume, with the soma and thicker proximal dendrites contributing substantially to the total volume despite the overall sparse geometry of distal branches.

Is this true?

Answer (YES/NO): YES